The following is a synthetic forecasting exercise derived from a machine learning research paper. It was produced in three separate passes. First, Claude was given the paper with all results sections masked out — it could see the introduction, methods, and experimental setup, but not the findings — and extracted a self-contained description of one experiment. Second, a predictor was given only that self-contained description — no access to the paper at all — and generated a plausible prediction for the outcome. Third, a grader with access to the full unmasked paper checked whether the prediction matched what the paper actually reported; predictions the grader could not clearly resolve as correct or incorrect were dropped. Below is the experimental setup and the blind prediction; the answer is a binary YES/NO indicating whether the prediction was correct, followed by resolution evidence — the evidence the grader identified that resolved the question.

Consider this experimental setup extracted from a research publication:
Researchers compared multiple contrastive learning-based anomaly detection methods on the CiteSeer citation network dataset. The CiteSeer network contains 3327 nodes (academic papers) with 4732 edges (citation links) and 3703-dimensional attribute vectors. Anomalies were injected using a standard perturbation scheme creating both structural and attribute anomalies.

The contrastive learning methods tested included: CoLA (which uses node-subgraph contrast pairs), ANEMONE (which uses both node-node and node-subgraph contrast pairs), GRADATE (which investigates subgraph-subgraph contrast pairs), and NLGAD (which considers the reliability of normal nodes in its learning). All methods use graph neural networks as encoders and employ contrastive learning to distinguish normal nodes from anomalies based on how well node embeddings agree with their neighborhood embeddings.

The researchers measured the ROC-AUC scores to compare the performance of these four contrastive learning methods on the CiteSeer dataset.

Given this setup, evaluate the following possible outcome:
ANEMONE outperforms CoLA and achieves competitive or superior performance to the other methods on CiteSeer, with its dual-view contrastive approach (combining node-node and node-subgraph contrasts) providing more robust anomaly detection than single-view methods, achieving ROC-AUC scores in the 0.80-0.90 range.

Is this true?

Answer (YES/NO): NO